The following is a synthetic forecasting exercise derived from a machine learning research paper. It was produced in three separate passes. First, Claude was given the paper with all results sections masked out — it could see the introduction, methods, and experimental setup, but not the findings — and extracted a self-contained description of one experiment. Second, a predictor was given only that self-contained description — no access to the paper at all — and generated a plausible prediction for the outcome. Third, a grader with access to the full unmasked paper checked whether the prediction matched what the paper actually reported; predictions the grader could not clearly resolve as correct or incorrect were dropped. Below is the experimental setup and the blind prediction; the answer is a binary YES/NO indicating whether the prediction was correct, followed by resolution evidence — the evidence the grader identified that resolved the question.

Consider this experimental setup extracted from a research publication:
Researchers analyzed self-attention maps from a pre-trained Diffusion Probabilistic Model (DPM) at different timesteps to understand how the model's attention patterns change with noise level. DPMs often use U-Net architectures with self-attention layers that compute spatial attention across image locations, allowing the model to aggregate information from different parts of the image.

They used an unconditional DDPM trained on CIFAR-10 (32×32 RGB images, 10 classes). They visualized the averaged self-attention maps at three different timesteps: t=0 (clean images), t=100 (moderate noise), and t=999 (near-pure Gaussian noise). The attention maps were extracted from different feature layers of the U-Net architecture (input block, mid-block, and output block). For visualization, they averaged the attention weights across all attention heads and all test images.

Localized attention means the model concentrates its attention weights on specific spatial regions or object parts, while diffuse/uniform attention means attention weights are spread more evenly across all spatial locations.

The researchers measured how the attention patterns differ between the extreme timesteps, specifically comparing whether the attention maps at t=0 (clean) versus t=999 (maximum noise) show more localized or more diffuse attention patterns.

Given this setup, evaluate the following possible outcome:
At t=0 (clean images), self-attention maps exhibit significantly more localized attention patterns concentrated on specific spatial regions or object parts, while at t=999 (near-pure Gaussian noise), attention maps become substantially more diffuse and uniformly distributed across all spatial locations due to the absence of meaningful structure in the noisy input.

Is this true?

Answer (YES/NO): NO